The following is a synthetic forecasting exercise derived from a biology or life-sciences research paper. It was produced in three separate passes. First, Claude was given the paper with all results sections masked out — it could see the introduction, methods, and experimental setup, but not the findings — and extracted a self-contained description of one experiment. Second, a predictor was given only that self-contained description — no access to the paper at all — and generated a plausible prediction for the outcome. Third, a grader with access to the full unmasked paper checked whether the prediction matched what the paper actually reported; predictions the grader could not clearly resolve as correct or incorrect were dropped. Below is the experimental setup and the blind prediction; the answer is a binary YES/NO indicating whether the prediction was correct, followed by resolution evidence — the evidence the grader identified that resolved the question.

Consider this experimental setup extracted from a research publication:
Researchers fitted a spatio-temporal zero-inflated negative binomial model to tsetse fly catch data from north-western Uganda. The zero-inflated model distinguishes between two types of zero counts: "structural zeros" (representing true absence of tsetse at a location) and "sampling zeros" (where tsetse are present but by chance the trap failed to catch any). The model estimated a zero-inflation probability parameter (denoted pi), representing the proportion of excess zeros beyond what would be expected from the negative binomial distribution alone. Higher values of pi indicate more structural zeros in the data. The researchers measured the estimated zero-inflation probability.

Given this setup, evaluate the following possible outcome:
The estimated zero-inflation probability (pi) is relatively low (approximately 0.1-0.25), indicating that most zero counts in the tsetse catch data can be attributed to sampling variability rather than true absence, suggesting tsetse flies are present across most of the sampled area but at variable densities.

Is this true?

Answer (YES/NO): NO